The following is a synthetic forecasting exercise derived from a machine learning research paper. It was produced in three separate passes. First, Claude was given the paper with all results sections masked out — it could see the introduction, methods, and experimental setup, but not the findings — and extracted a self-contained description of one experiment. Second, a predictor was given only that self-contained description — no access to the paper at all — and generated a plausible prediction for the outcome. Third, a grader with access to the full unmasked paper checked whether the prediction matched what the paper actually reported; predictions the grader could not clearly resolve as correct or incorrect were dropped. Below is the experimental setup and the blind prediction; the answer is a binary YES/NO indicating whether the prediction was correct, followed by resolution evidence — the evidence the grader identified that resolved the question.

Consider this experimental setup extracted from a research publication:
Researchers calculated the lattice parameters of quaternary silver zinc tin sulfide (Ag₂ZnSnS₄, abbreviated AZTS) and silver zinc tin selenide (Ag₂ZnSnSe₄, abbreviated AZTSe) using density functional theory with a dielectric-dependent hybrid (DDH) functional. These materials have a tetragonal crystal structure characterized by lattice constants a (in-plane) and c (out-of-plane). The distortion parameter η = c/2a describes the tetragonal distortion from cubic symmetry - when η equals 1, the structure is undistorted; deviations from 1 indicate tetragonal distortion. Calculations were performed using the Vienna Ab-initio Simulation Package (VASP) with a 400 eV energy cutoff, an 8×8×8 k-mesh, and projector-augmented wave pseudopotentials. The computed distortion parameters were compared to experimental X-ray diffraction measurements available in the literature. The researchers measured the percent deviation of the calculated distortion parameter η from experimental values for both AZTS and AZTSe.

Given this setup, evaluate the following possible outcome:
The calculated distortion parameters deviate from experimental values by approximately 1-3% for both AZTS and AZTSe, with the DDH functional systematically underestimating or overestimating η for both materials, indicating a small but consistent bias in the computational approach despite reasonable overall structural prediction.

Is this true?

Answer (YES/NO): NO